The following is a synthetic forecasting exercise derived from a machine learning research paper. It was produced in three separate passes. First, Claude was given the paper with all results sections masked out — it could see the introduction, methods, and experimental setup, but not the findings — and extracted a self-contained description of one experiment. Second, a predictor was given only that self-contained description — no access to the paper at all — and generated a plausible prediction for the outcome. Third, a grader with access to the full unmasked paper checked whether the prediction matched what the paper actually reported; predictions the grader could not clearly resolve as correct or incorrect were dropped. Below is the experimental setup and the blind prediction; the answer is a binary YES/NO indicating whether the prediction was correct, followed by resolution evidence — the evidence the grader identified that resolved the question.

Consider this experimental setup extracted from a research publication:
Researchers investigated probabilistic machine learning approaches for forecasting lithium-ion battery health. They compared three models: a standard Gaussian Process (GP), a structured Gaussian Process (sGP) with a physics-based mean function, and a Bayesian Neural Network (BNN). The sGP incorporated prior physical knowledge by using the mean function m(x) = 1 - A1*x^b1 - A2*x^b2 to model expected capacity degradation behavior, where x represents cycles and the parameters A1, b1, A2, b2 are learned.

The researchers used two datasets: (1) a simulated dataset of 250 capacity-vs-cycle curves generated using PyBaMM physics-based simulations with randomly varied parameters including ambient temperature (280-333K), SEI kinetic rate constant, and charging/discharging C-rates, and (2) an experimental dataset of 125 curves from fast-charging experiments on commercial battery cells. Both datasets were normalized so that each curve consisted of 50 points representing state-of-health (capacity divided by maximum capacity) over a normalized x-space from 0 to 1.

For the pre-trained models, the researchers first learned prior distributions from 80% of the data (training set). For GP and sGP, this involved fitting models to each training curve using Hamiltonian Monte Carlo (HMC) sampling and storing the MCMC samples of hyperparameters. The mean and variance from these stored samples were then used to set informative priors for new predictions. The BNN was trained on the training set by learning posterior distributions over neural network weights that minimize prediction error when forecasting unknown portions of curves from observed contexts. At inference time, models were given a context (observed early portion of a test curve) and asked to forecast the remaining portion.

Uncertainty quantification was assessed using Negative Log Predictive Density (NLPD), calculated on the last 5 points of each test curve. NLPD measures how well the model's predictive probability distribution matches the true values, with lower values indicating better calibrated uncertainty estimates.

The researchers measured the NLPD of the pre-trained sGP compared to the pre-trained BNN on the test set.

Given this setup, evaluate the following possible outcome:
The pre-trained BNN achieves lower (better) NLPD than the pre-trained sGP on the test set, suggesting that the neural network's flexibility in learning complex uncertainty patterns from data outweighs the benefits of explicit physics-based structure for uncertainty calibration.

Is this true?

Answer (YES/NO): NO